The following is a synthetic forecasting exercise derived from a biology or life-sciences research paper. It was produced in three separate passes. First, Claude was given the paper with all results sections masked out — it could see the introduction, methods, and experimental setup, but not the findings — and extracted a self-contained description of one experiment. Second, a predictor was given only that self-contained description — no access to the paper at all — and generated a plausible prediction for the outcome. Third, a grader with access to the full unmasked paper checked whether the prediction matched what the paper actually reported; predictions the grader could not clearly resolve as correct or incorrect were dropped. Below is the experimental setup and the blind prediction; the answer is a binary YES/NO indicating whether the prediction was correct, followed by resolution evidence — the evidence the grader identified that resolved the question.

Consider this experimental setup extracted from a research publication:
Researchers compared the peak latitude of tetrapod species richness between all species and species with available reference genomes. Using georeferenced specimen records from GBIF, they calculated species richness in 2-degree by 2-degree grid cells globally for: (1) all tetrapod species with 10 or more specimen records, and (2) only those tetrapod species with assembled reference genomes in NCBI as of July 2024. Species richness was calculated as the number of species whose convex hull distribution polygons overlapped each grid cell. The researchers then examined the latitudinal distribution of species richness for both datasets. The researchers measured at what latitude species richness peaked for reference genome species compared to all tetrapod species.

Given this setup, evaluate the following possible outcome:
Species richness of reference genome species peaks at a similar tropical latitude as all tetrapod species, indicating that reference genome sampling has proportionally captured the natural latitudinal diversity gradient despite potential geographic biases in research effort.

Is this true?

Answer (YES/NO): NO